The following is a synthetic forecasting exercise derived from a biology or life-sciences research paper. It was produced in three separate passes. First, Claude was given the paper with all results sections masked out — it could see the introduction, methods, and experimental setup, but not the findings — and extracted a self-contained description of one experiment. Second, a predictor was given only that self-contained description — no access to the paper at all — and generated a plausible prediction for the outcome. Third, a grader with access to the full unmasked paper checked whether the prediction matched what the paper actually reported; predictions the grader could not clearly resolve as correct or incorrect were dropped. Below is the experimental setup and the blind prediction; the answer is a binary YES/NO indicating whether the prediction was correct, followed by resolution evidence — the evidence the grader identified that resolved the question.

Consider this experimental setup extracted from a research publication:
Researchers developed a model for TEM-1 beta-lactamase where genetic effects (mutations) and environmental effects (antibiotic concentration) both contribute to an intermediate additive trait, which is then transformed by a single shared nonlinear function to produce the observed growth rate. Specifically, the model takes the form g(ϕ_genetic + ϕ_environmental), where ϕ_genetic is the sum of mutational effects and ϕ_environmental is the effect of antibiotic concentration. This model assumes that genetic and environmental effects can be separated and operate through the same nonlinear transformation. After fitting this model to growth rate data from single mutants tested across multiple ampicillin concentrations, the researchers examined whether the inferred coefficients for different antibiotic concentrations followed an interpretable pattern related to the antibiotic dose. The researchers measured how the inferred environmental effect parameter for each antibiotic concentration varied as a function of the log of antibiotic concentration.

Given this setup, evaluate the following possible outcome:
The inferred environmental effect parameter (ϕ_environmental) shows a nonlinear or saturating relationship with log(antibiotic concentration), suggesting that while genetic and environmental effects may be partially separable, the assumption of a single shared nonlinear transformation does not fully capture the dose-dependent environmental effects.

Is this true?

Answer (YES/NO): NO